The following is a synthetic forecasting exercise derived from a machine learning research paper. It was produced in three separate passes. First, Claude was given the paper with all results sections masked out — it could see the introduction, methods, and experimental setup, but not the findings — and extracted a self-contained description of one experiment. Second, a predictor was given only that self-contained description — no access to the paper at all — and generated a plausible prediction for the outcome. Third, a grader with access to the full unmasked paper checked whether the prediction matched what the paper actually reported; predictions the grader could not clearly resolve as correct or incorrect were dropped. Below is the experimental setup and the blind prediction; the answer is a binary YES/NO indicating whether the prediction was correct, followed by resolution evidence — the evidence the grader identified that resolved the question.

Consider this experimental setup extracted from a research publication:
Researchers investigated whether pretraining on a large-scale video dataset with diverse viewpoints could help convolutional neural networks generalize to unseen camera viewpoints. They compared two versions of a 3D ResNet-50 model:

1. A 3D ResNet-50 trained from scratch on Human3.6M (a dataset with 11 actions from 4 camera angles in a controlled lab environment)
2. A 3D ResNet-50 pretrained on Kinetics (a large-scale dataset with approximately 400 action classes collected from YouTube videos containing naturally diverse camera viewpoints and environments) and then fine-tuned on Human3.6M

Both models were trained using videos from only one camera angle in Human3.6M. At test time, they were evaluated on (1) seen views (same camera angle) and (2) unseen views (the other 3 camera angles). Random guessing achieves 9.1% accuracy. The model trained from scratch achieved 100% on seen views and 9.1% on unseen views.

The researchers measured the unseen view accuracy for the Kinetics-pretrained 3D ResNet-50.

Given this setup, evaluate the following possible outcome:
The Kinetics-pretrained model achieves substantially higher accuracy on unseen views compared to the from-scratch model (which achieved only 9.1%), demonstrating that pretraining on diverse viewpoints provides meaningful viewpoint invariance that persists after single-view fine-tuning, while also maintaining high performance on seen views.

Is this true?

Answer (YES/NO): NO